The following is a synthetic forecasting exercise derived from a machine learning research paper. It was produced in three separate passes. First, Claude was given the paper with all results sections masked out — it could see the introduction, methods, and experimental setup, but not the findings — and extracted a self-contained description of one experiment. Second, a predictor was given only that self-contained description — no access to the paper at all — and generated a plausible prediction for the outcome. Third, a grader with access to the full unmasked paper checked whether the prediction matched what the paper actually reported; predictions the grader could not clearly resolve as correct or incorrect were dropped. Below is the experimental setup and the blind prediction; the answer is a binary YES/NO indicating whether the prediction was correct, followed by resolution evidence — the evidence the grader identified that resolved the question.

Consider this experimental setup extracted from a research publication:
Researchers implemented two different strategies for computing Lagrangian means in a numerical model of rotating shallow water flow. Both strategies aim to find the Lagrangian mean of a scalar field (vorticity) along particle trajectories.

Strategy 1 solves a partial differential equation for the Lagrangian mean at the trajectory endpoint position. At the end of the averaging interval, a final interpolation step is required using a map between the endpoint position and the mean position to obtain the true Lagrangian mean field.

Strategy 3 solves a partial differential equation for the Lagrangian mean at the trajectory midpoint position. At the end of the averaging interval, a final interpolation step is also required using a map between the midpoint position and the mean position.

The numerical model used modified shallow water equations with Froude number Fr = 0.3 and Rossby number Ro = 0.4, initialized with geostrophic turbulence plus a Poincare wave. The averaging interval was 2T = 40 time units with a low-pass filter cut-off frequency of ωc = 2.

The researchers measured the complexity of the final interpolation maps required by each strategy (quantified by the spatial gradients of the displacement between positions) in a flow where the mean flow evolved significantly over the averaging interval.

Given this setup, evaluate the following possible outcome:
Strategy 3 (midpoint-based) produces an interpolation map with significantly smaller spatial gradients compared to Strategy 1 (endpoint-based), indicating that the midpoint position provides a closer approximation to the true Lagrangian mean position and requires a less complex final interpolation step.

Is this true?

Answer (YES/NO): YES